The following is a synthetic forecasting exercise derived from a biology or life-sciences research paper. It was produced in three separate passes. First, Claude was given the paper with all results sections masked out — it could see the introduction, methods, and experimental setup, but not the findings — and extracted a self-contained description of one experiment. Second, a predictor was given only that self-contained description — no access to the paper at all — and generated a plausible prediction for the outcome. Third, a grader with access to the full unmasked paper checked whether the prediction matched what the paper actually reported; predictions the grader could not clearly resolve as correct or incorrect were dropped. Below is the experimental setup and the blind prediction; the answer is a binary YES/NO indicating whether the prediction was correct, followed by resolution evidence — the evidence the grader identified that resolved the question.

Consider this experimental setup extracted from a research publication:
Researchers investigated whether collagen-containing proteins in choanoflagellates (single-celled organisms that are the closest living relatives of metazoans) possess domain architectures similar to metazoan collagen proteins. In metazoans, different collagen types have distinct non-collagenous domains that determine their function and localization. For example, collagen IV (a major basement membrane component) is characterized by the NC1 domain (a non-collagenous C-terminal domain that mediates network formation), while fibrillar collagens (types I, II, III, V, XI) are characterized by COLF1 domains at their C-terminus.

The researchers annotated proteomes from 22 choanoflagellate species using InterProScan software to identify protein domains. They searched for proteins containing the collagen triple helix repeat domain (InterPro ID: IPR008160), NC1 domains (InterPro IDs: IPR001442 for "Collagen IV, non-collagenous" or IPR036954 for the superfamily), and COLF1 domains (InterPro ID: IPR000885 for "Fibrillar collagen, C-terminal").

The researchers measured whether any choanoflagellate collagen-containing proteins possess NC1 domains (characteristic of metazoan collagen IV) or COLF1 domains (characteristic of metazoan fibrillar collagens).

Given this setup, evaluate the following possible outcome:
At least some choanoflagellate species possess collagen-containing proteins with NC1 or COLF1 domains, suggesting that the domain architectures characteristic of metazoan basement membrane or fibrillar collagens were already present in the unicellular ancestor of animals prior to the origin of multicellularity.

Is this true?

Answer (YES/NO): NO